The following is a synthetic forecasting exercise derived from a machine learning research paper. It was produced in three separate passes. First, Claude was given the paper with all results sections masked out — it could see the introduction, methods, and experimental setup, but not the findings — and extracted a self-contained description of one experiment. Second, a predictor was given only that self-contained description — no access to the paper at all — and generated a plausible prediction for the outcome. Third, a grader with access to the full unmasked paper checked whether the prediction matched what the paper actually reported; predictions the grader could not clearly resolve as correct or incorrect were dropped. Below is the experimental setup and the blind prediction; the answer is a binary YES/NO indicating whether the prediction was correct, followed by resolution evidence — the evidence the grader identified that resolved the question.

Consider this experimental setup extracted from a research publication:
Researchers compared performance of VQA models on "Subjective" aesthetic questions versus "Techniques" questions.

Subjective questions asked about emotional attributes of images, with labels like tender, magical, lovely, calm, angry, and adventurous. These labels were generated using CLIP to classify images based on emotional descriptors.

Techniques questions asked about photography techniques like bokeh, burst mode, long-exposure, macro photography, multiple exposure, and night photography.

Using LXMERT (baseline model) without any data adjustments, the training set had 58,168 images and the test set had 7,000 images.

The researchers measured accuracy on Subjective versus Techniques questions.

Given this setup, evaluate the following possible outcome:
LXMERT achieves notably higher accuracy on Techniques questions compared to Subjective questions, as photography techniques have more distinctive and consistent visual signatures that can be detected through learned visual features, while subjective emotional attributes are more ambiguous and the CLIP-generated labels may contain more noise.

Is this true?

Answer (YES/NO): NO